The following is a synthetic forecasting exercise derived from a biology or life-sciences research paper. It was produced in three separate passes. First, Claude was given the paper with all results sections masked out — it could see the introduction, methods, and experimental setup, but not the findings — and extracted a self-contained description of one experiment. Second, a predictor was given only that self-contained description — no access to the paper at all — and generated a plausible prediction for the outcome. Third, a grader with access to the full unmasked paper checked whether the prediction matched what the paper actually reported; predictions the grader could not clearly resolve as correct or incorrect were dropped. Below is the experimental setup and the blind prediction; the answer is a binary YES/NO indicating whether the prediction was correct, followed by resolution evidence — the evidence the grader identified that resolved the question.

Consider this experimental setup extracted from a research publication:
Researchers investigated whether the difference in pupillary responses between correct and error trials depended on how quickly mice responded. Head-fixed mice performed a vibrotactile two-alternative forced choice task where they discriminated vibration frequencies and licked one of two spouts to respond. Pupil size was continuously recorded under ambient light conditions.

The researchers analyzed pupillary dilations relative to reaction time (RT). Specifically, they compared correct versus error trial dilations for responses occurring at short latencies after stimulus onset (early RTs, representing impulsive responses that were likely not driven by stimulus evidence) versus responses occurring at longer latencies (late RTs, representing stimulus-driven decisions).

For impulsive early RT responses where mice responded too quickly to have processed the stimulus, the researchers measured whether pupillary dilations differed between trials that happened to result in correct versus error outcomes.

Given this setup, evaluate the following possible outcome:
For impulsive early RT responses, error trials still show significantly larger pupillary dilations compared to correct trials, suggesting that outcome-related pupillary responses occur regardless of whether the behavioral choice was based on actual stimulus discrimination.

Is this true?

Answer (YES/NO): NO